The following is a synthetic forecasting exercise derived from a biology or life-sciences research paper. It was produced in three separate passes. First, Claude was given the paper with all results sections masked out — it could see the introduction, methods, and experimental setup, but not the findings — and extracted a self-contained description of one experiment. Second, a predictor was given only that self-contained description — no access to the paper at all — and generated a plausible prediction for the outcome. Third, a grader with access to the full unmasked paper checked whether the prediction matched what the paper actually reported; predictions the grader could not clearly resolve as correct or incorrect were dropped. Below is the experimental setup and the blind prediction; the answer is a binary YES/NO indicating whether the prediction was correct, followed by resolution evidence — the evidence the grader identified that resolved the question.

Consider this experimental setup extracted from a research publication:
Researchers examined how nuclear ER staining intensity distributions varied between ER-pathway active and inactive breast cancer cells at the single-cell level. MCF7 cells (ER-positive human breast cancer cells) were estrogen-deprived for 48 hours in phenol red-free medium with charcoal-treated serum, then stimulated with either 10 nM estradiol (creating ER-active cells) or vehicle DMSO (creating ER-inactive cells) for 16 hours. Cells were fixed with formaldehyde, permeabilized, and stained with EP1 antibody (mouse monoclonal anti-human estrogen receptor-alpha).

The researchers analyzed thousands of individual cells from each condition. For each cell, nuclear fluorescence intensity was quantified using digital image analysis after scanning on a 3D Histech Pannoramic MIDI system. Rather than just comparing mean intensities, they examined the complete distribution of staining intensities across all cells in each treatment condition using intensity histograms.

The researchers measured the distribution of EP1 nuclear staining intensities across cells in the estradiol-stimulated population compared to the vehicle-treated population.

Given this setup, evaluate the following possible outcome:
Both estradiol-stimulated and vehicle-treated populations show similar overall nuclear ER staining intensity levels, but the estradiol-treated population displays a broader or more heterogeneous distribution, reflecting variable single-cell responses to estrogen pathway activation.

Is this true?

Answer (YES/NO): NO